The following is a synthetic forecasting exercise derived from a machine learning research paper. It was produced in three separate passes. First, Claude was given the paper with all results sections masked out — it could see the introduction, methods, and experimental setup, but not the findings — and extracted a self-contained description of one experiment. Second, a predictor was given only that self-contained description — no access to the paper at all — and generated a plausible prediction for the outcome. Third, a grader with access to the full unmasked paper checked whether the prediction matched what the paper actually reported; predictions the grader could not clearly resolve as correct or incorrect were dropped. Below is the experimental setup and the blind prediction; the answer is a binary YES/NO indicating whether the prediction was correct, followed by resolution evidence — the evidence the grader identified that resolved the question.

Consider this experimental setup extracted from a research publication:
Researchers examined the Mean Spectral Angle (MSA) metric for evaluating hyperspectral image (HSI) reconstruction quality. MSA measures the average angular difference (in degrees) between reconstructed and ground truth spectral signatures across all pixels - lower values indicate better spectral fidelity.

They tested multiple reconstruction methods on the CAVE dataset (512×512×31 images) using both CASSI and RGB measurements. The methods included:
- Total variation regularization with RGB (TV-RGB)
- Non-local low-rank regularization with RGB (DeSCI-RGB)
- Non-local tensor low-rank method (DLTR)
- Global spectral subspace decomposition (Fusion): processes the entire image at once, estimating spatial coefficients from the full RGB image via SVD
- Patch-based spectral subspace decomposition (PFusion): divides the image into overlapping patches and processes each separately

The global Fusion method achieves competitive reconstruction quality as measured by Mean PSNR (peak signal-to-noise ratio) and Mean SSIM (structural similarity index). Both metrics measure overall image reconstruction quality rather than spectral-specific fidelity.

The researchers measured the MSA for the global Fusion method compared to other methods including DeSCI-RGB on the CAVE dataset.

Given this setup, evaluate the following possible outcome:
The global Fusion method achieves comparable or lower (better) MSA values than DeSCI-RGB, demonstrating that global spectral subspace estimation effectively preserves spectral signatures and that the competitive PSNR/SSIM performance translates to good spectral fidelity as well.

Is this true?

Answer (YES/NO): NO